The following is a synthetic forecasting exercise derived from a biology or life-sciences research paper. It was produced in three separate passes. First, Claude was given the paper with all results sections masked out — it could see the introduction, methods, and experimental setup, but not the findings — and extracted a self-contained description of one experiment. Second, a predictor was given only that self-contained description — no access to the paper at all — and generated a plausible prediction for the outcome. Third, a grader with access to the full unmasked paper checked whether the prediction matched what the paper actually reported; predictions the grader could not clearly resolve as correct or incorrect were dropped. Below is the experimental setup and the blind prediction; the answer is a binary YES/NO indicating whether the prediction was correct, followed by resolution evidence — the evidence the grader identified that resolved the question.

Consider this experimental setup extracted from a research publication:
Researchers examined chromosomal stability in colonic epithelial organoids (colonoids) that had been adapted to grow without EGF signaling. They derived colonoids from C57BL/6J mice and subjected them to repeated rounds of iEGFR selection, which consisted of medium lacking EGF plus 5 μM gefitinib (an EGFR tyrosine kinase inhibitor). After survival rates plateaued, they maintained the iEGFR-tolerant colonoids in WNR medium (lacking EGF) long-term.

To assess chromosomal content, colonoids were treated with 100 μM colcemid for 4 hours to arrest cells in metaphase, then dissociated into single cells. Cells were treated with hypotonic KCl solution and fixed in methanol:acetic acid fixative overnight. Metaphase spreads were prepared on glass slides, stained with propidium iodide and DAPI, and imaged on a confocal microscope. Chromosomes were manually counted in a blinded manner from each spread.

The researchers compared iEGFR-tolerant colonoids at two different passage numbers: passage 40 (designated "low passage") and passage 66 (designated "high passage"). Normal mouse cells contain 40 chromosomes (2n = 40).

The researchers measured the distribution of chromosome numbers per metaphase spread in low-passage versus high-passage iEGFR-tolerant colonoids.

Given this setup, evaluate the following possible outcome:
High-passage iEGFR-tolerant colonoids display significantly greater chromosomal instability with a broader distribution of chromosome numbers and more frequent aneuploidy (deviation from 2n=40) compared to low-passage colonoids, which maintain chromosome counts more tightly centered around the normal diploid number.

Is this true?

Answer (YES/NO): NO